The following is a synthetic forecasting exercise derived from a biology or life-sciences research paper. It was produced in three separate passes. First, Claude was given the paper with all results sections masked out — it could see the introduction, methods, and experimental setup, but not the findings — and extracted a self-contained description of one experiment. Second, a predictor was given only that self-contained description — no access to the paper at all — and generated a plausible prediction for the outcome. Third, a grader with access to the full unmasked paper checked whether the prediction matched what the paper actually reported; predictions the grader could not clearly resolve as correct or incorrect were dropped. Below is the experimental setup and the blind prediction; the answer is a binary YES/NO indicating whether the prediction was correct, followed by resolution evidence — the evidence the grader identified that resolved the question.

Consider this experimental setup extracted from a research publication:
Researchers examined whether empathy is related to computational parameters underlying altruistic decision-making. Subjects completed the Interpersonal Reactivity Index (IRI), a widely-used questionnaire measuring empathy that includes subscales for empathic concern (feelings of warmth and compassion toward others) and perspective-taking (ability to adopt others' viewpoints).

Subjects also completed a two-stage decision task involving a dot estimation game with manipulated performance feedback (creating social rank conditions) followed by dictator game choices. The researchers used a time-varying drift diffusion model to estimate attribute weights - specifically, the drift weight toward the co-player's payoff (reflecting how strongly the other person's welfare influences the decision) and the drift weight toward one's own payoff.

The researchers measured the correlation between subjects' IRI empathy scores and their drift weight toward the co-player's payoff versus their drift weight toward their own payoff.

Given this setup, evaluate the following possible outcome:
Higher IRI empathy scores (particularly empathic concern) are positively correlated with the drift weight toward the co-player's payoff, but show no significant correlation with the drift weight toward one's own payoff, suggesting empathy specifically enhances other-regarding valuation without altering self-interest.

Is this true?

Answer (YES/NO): YES